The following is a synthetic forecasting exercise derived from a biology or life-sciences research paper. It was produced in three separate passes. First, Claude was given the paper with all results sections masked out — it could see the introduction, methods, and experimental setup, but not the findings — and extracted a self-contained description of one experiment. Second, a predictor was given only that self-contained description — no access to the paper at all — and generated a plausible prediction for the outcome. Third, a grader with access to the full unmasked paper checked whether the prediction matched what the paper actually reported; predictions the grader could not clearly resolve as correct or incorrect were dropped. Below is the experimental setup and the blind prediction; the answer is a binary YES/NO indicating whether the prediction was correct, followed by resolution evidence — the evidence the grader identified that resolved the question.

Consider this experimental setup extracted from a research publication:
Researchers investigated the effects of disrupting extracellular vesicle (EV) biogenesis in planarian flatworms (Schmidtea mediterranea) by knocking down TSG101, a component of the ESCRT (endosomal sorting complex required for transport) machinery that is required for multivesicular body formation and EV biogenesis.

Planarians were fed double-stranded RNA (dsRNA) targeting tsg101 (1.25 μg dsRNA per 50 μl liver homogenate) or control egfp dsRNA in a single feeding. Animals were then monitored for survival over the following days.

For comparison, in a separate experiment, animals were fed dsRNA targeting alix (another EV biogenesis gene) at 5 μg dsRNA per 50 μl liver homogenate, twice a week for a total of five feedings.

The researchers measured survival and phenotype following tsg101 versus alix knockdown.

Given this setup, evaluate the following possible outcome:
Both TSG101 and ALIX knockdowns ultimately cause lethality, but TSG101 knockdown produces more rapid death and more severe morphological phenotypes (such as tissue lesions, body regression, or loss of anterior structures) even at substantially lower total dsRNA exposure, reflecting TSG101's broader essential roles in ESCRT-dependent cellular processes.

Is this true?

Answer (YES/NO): NO